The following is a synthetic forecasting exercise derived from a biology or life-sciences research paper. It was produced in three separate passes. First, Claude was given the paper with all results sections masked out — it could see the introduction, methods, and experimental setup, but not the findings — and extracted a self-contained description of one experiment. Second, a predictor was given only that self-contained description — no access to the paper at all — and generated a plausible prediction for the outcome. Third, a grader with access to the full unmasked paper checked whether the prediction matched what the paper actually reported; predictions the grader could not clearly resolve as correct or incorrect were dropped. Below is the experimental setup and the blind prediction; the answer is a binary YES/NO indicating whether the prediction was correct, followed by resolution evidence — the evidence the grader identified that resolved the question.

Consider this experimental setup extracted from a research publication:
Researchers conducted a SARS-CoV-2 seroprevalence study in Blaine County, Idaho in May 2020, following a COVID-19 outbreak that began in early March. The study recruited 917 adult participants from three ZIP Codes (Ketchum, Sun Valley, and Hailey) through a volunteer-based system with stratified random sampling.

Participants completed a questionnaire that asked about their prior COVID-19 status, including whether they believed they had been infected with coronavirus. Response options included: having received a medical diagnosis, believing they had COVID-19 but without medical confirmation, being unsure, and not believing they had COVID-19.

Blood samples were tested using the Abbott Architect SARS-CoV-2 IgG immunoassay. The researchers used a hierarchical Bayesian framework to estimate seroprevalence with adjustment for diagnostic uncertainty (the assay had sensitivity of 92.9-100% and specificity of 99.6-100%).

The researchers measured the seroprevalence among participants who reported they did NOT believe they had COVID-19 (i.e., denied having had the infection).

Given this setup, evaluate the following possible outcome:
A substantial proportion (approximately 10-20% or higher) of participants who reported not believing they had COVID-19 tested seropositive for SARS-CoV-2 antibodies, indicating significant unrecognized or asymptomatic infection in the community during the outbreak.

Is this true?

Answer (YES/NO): NO